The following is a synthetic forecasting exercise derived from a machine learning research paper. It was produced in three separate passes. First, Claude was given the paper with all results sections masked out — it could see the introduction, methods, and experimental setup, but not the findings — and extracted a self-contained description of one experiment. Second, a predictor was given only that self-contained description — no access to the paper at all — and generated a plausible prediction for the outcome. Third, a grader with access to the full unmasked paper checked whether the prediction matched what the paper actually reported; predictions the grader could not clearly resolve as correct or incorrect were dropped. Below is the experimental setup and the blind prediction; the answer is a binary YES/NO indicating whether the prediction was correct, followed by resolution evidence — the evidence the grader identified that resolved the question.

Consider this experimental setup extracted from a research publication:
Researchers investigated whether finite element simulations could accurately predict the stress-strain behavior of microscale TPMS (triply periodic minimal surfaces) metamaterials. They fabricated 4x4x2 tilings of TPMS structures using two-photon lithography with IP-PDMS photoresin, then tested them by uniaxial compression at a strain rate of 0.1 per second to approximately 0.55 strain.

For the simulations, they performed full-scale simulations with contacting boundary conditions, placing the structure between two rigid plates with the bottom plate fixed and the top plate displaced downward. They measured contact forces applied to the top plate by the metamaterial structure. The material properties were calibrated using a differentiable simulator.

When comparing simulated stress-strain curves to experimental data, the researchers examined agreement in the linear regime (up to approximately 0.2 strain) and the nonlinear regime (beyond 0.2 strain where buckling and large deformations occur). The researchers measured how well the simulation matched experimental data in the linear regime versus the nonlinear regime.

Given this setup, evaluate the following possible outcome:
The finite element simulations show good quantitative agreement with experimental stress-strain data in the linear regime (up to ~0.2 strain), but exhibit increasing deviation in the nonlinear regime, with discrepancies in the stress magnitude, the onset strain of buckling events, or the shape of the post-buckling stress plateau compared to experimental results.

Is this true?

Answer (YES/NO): YES